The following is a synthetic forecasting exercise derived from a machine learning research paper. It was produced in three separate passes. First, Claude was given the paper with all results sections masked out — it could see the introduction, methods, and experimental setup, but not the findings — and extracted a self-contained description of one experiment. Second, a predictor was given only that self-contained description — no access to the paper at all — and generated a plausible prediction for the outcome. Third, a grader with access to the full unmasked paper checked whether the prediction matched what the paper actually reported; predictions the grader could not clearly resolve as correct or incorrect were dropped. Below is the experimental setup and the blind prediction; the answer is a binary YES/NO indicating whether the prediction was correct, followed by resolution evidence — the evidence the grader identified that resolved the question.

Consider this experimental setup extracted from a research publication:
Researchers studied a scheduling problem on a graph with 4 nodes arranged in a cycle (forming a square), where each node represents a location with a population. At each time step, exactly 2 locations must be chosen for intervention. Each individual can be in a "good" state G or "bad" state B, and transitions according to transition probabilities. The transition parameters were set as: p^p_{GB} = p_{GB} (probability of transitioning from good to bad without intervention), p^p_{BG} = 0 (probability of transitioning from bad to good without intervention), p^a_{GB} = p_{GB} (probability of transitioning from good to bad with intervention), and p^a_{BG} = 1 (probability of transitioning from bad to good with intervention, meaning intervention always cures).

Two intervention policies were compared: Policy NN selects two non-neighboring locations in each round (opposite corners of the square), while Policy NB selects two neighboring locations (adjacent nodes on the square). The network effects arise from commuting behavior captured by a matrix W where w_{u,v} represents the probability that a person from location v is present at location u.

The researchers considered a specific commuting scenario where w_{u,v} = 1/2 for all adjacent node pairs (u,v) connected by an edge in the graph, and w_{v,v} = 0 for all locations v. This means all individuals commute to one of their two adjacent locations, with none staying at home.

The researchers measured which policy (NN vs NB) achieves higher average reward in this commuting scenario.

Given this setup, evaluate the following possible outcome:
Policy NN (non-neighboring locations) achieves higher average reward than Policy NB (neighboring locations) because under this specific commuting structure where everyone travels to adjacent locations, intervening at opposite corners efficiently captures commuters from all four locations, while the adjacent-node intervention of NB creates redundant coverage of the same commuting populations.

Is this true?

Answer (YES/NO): YES